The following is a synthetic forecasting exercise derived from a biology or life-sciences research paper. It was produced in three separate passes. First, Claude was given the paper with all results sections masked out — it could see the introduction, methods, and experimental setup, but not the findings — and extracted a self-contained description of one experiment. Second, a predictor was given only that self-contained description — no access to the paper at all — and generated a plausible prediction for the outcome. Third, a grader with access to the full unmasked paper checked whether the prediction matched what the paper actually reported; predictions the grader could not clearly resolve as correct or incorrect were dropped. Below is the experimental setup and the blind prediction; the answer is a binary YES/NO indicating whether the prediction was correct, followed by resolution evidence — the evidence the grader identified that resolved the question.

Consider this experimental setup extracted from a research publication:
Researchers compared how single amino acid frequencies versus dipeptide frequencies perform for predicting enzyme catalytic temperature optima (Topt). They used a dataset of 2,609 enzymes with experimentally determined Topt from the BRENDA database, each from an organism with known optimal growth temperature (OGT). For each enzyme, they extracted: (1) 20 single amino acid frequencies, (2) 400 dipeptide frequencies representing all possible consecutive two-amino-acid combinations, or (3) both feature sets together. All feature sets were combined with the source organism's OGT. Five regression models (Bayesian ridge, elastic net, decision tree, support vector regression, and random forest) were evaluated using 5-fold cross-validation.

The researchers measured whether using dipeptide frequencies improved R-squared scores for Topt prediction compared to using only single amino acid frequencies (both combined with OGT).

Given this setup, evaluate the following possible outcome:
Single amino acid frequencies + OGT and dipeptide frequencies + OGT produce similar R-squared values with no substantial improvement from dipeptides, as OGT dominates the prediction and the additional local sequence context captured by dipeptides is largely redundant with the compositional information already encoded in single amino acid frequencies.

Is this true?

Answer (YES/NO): YES